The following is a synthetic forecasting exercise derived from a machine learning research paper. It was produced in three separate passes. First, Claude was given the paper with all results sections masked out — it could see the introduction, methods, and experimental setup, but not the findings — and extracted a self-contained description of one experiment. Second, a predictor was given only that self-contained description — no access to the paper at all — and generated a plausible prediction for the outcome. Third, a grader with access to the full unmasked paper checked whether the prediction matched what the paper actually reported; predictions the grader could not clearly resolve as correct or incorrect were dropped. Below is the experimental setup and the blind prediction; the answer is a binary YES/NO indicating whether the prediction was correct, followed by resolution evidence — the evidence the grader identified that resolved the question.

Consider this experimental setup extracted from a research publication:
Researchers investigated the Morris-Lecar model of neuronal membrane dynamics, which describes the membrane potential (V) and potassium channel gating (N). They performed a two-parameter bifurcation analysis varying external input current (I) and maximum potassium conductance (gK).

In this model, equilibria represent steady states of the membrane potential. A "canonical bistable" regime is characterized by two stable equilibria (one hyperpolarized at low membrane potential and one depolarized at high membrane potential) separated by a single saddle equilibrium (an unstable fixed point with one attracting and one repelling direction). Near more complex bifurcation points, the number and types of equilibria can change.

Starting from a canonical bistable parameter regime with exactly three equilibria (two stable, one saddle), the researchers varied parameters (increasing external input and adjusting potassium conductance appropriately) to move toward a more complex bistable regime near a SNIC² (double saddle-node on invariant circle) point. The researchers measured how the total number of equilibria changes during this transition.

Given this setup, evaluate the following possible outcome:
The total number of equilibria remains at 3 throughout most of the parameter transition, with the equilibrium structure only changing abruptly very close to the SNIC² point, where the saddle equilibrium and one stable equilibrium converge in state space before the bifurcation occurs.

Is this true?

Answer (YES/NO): NO